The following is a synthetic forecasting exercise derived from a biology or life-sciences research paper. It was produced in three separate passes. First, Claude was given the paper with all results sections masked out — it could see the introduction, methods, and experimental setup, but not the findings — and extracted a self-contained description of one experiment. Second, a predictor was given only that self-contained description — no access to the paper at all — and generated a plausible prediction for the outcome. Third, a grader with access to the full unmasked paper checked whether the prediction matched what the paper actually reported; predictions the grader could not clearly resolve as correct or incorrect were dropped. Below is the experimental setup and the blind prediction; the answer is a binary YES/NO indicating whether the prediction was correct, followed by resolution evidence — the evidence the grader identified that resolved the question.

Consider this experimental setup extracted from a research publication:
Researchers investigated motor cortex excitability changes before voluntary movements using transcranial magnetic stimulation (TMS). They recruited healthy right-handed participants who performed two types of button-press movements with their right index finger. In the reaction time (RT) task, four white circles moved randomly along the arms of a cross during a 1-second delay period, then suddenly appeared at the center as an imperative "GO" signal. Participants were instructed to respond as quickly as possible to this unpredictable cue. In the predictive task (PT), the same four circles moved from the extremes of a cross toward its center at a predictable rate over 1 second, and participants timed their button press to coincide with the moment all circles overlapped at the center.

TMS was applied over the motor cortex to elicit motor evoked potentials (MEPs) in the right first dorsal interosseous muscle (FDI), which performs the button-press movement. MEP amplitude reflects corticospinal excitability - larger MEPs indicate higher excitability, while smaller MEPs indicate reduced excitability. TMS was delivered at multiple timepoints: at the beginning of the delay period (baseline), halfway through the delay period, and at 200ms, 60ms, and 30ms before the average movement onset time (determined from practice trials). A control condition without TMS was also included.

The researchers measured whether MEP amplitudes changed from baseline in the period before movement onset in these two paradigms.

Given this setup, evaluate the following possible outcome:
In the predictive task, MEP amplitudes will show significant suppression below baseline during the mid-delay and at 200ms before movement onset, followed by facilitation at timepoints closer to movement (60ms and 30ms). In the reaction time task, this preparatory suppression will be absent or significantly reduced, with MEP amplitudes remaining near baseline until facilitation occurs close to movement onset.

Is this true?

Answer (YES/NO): NO